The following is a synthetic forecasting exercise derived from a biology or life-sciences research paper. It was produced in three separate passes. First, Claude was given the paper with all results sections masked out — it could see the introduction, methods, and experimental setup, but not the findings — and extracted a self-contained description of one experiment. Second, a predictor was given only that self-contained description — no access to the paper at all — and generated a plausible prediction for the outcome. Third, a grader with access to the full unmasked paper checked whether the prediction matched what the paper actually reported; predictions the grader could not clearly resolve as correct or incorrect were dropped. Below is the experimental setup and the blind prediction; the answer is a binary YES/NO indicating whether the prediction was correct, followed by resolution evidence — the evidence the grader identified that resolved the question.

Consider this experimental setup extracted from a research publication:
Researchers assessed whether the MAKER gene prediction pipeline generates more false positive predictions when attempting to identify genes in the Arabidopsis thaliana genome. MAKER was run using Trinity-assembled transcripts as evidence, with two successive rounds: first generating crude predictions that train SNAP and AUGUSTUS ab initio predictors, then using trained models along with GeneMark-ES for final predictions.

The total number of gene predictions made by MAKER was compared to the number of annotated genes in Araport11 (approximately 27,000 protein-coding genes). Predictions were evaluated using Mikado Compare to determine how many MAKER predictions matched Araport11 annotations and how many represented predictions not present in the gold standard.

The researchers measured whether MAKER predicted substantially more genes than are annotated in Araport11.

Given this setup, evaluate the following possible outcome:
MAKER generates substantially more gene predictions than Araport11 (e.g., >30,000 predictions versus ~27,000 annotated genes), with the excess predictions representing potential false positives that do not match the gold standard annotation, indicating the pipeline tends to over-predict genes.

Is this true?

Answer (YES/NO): NO